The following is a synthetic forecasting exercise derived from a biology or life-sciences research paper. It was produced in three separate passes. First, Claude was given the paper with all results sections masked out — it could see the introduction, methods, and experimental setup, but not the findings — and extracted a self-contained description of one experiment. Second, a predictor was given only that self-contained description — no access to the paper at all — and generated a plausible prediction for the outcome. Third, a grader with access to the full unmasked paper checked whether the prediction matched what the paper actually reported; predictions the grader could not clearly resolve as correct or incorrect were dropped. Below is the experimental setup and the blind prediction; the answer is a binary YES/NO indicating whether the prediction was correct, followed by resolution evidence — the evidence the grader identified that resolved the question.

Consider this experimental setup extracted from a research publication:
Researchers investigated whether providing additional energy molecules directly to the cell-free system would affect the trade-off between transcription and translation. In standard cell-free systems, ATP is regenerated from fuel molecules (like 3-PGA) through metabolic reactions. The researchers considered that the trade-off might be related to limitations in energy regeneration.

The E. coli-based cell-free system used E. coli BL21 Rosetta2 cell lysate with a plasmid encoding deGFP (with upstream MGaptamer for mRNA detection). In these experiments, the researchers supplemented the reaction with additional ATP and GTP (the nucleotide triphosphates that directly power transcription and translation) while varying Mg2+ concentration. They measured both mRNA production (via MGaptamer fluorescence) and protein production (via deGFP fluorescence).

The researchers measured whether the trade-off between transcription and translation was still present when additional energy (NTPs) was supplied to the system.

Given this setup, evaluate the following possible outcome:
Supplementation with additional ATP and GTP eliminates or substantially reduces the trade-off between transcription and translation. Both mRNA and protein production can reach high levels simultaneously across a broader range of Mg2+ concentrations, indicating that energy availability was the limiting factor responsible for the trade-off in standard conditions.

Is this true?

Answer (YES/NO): YES